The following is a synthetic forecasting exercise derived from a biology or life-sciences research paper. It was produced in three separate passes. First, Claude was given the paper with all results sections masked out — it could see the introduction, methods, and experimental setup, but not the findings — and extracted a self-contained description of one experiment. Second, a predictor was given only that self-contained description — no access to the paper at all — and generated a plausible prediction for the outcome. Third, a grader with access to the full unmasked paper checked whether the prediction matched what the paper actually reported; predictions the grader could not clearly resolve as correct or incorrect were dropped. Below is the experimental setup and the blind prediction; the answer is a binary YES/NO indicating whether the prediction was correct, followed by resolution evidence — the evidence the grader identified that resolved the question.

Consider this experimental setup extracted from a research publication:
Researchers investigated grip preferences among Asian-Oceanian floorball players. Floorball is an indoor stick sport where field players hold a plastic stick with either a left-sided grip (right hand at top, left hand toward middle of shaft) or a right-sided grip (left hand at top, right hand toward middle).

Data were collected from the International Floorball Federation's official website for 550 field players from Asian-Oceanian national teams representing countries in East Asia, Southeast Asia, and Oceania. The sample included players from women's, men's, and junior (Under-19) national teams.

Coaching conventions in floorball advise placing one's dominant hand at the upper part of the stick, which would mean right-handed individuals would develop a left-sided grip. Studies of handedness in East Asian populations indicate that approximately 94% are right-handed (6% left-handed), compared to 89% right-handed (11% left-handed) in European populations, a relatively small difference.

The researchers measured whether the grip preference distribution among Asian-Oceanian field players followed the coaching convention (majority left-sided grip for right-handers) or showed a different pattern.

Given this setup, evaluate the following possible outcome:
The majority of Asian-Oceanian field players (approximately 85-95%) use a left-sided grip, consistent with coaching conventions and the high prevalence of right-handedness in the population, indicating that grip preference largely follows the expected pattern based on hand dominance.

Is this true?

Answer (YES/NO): NO